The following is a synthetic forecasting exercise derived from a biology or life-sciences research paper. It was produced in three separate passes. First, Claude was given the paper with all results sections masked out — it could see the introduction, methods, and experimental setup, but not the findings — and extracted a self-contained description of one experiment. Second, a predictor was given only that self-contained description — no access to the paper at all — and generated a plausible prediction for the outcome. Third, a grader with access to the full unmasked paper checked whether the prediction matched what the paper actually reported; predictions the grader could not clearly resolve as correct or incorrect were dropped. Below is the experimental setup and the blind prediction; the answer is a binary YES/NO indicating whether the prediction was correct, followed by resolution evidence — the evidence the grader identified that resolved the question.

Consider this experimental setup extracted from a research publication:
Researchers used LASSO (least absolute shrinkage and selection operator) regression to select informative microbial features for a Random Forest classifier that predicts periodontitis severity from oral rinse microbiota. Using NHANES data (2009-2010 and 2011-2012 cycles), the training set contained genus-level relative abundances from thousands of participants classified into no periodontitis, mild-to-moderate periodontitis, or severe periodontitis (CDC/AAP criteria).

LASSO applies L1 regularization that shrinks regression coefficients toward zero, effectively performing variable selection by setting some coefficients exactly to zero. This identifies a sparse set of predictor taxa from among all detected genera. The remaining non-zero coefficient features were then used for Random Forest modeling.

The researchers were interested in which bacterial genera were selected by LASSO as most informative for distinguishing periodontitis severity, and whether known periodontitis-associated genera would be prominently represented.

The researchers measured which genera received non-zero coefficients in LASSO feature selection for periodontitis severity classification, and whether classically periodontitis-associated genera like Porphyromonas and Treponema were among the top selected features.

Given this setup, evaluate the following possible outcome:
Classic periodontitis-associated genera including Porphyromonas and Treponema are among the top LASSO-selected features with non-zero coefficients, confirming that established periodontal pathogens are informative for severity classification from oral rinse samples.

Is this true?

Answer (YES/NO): YES